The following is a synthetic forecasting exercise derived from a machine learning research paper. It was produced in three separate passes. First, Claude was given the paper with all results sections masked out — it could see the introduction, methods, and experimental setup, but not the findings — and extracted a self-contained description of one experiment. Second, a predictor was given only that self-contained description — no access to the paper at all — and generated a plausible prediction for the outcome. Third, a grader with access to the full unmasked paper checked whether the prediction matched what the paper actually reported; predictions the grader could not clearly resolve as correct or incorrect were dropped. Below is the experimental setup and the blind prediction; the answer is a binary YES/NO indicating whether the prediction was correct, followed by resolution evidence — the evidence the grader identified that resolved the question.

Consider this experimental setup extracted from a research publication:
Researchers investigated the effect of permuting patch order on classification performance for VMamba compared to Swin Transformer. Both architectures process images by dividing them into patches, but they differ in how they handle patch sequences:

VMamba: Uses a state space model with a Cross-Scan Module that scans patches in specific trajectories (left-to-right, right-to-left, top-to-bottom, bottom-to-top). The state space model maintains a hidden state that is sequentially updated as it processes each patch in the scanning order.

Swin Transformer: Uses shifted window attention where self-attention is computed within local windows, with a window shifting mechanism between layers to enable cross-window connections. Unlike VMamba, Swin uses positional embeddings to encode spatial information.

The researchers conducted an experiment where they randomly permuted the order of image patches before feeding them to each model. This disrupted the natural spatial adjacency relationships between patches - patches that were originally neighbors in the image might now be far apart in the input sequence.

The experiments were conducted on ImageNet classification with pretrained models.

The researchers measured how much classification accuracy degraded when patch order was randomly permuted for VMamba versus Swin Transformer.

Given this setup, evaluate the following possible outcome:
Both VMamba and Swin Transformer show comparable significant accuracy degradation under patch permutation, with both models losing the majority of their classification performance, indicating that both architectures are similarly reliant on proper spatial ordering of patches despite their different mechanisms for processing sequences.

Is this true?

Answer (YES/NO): NO